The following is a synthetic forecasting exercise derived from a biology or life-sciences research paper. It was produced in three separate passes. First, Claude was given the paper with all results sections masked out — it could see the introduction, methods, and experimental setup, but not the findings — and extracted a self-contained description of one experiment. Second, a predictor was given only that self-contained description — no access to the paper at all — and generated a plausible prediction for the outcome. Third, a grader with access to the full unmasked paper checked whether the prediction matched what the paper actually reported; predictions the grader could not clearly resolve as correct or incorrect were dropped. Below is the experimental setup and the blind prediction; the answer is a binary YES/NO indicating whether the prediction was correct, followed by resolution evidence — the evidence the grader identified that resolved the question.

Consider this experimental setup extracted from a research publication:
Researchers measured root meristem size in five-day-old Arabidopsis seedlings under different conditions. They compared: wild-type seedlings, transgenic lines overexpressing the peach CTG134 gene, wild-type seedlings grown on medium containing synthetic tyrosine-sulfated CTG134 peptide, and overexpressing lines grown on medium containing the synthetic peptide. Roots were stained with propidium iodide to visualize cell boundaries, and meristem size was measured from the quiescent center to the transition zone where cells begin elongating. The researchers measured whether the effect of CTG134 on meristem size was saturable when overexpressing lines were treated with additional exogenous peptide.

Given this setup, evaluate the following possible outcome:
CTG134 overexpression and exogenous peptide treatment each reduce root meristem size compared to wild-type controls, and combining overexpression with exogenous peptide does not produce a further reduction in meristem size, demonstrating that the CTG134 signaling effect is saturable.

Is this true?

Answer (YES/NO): NO